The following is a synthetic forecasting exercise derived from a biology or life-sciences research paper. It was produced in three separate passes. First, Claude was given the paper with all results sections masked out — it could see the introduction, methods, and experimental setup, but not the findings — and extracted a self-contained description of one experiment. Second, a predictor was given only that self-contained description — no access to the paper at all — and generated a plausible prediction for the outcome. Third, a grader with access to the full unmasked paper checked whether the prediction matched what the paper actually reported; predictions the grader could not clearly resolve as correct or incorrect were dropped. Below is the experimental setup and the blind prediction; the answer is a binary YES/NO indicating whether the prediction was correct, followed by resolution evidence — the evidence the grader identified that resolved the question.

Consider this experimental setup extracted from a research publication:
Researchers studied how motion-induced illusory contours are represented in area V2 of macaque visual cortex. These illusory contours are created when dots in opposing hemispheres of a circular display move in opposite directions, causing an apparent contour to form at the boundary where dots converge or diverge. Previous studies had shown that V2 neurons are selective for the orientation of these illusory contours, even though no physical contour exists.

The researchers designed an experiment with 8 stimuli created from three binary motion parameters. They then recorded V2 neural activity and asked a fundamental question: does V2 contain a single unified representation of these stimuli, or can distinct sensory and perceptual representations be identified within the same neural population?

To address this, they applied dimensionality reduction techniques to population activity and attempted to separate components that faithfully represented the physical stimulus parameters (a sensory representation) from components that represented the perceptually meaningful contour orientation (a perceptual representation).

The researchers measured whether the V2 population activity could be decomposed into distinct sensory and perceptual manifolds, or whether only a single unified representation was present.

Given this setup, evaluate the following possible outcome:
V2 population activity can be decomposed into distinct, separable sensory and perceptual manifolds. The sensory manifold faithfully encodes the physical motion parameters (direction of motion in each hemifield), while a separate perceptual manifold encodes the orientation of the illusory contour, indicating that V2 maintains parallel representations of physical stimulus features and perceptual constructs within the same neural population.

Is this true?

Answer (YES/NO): YES